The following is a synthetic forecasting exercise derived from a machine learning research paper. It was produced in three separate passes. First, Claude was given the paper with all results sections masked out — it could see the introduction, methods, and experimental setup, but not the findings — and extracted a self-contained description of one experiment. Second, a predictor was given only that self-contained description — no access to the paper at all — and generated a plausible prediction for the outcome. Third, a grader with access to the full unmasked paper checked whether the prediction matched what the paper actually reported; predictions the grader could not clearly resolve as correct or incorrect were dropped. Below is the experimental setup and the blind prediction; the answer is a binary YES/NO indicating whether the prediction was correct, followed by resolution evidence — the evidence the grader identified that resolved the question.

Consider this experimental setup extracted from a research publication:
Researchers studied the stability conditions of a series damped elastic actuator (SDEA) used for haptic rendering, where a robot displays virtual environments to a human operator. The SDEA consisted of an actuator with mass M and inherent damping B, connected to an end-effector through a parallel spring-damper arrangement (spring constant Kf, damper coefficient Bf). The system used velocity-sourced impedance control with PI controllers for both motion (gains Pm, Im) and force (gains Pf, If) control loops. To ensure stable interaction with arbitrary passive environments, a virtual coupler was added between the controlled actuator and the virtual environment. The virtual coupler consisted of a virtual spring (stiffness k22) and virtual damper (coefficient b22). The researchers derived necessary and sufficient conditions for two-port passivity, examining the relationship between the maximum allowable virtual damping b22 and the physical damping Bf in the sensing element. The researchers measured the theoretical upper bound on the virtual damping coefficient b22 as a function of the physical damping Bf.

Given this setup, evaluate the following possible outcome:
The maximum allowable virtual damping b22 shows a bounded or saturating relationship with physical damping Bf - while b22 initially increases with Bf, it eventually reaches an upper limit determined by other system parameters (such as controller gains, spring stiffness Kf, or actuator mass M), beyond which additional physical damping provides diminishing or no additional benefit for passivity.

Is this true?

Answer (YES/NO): NO